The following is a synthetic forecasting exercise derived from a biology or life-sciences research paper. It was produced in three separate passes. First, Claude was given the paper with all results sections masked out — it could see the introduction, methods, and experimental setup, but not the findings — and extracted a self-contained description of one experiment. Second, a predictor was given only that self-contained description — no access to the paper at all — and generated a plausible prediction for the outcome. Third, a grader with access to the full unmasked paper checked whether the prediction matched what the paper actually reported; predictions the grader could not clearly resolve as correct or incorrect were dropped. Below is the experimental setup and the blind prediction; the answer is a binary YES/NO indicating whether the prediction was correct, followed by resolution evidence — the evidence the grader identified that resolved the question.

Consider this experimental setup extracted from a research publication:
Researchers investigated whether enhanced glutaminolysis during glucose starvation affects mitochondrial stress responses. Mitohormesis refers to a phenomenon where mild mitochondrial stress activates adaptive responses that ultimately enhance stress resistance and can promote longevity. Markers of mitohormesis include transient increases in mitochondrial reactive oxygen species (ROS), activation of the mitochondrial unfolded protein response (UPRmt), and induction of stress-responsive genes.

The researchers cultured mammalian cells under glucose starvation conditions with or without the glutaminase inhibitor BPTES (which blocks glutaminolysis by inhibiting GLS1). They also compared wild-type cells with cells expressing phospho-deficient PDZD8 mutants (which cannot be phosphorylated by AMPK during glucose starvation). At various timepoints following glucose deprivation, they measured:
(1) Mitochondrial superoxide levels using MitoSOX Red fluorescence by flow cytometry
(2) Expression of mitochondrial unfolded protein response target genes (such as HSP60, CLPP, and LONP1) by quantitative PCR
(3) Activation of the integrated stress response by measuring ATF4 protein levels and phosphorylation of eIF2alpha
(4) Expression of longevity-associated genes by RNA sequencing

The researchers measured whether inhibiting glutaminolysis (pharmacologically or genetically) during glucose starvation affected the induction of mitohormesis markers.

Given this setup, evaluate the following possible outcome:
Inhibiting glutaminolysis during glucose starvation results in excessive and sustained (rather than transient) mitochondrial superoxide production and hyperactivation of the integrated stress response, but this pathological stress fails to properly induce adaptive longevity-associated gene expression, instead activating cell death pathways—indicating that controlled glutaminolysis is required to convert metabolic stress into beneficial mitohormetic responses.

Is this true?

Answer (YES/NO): NO